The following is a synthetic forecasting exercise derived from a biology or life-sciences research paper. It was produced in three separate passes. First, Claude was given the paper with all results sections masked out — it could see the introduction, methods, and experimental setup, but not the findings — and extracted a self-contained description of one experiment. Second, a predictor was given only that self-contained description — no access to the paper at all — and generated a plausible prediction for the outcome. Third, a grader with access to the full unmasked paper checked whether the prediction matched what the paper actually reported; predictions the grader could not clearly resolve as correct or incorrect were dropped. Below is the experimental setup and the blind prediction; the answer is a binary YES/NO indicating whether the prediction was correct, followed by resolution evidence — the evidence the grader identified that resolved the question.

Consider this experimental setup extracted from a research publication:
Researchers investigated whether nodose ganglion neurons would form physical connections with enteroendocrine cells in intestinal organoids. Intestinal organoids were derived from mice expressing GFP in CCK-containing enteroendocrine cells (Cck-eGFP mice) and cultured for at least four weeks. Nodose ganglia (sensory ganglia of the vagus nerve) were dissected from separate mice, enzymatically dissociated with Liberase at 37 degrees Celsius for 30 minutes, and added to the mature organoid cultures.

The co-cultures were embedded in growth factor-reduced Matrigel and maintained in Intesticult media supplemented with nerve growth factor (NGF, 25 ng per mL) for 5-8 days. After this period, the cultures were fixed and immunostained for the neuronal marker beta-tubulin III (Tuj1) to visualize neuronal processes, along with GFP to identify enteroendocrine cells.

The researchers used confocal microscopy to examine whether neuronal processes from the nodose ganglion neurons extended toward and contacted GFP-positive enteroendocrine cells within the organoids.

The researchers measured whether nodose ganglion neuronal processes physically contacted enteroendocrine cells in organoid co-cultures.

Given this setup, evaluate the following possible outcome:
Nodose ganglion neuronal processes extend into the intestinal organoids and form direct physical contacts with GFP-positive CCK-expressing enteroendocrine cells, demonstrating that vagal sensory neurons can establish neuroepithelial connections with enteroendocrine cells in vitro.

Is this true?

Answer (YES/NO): YES